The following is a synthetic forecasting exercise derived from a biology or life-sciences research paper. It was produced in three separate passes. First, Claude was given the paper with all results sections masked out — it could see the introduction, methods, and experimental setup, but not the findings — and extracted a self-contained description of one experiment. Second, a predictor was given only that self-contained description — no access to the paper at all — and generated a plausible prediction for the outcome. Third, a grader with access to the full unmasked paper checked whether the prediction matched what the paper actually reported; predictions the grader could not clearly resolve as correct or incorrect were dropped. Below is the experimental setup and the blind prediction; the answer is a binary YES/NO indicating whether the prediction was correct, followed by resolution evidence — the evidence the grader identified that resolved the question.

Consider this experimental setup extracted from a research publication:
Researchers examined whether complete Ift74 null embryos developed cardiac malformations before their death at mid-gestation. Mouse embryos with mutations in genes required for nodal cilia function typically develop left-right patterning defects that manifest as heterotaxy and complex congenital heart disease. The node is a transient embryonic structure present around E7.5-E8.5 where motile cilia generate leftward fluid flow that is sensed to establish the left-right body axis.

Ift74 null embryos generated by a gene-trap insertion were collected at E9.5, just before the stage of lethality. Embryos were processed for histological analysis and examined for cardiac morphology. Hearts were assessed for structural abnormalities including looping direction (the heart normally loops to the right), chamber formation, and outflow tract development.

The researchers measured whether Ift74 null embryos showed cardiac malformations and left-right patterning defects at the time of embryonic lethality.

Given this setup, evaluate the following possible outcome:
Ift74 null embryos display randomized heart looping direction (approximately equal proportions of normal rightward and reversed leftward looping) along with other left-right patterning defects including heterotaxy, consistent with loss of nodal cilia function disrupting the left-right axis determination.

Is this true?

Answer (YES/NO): NO